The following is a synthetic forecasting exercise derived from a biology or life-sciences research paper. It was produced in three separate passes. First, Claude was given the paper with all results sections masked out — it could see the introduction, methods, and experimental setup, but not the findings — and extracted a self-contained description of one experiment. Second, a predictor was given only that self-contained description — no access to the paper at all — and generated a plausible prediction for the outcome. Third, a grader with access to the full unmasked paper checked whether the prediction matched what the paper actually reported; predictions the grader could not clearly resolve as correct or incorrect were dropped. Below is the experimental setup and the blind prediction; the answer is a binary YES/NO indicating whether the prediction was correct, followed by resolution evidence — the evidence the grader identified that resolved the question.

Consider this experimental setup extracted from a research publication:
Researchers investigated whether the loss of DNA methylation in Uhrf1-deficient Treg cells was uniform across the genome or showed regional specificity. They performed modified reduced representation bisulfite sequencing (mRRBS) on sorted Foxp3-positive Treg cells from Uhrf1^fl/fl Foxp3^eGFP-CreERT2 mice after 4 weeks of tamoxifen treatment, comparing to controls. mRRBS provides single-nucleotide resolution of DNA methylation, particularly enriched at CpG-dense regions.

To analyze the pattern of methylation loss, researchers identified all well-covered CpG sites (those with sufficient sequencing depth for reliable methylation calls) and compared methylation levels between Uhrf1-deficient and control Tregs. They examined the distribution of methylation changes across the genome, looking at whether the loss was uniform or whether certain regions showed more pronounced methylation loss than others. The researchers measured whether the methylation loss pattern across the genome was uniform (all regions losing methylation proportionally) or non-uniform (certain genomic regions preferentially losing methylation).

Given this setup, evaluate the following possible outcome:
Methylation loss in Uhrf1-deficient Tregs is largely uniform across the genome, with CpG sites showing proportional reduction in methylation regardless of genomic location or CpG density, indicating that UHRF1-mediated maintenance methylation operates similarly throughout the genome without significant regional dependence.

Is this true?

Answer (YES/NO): NO